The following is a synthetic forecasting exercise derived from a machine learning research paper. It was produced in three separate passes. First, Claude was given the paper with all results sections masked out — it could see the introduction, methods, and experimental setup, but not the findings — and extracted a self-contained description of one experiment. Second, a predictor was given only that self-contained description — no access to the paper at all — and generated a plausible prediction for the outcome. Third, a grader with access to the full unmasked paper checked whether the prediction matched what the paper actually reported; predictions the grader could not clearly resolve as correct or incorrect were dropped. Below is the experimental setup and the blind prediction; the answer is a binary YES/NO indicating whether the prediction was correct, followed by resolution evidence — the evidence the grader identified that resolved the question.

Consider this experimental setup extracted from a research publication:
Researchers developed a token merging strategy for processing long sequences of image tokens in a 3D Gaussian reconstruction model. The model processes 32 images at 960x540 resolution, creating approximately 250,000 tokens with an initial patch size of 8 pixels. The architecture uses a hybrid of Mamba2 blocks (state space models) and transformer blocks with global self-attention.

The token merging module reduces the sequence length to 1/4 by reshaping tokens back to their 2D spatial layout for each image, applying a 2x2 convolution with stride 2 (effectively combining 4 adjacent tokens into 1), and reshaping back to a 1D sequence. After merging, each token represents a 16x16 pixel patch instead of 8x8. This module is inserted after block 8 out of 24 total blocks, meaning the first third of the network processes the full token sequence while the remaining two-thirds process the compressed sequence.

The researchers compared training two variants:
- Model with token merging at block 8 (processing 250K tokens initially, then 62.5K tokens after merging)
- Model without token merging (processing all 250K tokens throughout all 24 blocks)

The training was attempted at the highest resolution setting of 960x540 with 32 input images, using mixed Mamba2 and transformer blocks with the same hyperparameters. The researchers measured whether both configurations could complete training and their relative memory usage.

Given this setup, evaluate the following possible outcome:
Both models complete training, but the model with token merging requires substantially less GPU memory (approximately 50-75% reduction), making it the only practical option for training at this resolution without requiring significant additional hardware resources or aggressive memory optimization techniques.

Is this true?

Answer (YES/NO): NO